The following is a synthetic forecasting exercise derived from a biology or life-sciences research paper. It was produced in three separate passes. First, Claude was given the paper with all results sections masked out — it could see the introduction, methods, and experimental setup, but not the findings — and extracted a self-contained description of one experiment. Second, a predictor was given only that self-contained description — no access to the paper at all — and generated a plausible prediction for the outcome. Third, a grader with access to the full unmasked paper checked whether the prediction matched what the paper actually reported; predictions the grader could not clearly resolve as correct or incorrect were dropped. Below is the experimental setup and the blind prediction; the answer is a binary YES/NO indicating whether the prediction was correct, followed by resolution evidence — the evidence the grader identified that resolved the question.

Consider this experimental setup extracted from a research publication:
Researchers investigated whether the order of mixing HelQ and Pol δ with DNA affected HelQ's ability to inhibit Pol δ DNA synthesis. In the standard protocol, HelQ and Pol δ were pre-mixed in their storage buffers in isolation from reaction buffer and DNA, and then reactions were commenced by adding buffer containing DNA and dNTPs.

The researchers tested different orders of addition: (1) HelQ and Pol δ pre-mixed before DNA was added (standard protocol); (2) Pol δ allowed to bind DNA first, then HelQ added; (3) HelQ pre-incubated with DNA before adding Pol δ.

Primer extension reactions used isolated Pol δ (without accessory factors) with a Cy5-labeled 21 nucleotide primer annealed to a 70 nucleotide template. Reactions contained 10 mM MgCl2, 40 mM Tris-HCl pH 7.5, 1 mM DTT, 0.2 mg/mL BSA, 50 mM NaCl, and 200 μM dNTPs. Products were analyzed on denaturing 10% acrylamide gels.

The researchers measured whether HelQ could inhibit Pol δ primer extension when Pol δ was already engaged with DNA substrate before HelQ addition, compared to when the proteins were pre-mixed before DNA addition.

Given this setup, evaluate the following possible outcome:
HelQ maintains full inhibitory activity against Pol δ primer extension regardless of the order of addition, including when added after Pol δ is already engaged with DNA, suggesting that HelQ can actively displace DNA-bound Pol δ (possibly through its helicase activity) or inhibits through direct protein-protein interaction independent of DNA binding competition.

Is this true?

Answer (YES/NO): NO